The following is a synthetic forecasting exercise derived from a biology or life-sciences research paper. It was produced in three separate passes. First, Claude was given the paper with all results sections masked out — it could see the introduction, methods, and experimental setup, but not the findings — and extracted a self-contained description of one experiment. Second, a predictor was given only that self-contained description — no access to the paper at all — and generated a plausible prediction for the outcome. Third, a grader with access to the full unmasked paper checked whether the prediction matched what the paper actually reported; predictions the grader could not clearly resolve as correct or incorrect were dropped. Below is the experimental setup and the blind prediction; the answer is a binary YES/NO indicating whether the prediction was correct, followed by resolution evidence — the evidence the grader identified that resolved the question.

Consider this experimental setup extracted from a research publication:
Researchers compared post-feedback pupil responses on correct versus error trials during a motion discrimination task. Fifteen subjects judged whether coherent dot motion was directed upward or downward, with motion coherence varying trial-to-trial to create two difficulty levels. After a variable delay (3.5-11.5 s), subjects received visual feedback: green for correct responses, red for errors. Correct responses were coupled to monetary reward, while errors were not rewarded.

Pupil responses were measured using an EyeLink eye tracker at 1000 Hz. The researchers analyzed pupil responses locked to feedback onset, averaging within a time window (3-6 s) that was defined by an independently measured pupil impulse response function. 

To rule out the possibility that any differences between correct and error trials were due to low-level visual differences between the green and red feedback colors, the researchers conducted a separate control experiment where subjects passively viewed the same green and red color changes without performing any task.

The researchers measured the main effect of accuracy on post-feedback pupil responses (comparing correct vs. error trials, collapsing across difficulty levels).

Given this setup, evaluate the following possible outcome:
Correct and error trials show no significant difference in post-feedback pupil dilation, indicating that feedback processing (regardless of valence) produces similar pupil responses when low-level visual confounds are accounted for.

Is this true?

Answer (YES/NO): NO